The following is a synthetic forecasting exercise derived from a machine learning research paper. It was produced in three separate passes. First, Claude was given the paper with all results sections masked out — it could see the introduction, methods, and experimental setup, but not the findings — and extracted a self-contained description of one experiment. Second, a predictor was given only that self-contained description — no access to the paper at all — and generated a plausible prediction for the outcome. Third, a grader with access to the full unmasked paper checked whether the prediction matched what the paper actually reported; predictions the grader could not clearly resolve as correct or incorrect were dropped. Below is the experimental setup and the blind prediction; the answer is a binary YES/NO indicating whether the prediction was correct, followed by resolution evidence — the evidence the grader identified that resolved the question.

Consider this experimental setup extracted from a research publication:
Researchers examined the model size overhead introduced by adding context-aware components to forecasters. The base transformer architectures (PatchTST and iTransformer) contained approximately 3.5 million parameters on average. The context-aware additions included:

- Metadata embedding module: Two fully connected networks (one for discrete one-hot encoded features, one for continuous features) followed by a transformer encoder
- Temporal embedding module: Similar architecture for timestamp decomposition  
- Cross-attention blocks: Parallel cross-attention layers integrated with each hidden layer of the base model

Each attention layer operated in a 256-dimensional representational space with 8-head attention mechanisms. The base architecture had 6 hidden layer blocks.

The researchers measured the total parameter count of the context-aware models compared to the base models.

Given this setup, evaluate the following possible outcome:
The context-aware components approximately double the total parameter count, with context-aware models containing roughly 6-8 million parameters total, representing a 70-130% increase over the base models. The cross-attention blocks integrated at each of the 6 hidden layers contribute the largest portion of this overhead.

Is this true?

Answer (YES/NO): NO